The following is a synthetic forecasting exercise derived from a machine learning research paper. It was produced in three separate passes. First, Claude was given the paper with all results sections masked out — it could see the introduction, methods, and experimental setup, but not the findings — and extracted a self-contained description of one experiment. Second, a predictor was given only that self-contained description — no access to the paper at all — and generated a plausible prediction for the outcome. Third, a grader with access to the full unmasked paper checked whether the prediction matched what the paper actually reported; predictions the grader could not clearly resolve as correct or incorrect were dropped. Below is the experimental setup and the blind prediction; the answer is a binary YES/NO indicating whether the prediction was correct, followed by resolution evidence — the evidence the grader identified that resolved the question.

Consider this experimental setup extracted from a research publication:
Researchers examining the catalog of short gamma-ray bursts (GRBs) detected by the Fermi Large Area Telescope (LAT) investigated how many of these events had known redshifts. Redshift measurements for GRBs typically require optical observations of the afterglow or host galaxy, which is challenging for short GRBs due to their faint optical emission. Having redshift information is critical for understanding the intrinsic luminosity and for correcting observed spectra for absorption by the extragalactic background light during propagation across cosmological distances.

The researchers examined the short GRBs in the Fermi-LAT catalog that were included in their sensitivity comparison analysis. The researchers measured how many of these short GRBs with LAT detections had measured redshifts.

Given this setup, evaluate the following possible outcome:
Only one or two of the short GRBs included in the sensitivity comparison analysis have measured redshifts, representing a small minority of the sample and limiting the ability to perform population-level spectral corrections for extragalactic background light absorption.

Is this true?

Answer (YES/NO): YES